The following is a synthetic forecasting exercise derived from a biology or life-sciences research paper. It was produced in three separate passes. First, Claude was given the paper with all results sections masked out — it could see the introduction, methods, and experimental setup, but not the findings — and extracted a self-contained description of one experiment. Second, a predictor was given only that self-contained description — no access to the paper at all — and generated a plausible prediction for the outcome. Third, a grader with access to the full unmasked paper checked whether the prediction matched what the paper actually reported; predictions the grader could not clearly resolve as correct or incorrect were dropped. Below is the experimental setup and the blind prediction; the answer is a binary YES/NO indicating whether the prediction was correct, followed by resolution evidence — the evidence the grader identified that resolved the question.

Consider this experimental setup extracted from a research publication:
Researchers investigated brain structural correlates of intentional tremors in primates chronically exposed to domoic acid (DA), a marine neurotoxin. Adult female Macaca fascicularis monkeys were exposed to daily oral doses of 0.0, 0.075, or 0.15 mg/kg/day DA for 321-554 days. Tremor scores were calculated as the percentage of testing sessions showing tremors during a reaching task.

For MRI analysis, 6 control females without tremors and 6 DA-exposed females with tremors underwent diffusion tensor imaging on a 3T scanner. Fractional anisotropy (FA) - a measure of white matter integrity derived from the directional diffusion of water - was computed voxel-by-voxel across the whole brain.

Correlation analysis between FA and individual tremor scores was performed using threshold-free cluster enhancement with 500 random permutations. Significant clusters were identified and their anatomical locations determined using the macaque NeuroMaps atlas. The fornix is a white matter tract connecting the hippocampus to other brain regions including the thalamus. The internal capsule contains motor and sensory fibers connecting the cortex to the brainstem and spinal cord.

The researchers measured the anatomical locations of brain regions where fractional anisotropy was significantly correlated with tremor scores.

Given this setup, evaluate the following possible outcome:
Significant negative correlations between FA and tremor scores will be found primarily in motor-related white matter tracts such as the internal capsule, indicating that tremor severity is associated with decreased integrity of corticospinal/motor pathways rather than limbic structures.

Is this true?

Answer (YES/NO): NO